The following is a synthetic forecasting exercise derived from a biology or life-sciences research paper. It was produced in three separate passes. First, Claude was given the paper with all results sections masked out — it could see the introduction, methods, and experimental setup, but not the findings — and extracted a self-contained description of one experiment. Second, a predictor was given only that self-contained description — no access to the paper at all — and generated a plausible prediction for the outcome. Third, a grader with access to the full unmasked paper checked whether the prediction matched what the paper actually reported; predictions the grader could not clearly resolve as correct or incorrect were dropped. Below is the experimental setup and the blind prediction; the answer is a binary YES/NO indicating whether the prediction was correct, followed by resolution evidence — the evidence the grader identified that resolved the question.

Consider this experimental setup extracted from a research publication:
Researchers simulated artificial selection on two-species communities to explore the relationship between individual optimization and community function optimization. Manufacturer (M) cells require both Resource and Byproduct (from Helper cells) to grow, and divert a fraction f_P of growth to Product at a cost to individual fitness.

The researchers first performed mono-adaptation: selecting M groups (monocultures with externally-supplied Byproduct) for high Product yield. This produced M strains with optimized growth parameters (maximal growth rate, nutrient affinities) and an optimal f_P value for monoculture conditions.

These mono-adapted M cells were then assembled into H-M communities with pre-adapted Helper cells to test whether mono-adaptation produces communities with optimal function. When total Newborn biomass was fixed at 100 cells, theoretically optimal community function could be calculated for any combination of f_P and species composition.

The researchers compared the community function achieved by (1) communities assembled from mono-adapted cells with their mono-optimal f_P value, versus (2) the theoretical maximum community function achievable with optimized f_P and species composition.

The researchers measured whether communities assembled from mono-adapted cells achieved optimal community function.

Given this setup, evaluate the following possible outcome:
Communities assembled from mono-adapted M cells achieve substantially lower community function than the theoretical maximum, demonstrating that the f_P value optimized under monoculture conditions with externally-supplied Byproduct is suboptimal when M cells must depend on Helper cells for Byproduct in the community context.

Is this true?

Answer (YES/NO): YES